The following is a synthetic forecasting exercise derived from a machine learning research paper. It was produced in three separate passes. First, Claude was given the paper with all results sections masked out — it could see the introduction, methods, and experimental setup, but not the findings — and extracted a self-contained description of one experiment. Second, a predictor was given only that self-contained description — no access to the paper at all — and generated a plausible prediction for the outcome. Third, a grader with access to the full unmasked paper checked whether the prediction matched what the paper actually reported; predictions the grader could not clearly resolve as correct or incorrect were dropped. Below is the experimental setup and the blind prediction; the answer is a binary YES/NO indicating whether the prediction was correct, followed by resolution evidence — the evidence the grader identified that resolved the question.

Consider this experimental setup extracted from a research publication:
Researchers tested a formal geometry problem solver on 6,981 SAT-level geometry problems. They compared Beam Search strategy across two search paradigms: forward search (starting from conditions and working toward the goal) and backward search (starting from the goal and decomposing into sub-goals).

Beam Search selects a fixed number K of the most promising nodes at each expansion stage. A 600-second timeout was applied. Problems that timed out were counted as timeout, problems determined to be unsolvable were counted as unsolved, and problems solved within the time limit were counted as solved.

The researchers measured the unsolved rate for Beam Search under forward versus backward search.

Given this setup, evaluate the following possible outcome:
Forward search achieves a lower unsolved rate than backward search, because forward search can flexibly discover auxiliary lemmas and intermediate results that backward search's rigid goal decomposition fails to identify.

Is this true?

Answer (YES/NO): NO